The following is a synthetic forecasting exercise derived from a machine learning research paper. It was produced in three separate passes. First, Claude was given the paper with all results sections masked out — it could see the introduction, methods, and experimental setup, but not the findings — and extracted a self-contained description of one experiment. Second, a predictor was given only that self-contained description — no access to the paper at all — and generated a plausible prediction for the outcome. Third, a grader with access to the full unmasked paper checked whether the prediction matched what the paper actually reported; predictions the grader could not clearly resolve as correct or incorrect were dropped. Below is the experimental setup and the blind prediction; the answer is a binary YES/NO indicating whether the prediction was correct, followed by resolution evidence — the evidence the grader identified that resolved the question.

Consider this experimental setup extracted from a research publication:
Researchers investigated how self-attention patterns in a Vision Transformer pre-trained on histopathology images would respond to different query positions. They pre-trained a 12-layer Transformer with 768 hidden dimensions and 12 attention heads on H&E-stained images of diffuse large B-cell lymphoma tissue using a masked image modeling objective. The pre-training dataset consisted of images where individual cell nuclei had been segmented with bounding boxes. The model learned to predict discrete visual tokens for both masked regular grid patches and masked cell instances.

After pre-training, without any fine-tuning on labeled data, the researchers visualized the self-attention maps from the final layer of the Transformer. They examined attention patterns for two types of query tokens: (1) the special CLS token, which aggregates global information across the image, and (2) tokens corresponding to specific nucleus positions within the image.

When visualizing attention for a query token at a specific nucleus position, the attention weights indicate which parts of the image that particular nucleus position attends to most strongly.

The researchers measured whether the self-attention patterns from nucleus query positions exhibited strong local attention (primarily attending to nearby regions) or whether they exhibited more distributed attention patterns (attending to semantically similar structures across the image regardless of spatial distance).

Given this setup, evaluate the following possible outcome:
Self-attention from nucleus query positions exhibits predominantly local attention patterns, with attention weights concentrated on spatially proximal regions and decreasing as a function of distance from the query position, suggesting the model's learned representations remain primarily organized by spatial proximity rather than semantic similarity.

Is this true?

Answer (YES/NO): NO